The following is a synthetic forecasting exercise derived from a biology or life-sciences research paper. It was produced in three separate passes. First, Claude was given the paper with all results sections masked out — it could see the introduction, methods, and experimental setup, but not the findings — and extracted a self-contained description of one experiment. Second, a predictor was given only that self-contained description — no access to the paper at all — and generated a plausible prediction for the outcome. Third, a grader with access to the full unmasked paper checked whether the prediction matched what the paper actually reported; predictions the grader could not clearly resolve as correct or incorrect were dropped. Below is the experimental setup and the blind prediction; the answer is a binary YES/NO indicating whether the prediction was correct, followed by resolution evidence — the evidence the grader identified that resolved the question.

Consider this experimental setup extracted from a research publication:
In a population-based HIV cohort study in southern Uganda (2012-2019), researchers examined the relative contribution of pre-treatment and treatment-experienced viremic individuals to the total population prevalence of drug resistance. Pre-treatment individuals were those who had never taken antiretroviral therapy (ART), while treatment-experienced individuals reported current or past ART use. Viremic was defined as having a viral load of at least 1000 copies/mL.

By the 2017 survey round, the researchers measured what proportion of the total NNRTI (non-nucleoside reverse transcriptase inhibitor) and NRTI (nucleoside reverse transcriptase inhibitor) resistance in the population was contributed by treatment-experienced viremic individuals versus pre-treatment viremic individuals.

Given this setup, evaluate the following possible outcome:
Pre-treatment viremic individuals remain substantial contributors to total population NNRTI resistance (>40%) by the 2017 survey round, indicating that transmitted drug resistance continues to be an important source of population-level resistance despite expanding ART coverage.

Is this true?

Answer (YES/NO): NO